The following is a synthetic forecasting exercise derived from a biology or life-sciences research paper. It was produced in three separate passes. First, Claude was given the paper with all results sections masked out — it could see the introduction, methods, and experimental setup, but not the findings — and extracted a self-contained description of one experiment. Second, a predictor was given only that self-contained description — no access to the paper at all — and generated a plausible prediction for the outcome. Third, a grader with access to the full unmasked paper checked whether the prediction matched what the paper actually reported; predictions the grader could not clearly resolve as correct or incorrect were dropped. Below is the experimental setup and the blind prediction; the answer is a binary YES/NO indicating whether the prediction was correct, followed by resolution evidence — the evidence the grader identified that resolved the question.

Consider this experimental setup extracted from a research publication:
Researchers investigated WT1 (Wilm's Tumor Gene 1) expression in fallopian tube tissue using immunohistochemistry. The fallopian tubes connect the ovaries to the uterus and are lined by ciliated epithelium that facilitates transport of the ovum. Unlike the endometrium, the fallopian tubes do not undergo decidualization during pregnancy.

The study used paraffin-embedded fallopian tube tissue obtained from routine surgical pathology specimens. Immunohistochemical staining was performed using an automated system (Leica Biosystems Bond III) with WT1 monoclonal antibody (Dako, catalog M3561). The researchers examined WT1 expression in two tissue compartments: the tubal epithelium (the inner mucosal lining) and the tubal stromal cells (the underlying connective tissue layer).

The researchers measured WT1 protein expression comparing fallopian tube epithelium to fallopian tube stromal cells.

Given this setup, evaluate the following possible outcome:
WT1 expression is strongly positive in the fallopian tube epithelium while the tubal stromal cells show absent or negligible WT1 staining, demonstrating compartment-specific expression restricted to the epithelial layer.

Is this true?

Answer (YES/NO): YES